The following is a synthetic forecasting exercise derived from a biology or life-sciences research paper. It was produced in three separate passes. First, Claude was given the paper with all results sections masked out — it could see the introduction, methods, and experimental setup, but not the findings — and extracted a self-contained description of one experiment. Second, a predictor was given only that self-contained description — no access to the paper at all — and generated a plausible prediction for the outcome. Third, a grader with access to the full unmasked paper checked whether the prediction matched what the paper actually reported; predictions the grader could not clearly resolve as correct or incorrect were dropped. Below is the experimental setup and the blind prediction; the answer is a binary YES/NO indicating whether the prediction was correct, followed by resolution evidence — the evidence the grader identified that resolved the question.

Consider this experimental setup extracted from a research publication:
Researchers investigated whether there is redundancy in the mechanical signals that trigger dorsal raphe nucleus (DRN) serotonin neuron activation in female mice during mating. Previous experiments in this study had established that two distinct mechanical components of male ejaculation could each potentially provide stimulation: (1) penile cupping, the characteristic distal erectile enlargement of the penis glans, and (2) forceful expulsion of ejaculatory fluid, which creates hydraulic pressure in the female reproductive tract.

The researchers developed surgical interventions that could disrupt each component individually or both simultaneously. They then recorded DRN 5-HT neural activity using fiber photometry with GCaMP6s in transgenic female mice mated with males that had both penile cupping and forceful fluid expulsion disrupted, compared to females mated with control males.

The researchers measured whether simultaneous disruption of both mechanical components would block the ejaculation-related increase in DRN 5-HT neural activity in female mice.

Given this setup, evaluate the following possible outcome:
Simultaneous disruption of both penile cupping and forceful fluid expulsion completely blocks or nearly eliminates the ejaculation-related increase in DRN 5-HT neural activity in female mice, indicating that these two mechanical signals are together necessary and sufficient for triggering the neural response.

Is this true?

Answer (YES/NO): YES